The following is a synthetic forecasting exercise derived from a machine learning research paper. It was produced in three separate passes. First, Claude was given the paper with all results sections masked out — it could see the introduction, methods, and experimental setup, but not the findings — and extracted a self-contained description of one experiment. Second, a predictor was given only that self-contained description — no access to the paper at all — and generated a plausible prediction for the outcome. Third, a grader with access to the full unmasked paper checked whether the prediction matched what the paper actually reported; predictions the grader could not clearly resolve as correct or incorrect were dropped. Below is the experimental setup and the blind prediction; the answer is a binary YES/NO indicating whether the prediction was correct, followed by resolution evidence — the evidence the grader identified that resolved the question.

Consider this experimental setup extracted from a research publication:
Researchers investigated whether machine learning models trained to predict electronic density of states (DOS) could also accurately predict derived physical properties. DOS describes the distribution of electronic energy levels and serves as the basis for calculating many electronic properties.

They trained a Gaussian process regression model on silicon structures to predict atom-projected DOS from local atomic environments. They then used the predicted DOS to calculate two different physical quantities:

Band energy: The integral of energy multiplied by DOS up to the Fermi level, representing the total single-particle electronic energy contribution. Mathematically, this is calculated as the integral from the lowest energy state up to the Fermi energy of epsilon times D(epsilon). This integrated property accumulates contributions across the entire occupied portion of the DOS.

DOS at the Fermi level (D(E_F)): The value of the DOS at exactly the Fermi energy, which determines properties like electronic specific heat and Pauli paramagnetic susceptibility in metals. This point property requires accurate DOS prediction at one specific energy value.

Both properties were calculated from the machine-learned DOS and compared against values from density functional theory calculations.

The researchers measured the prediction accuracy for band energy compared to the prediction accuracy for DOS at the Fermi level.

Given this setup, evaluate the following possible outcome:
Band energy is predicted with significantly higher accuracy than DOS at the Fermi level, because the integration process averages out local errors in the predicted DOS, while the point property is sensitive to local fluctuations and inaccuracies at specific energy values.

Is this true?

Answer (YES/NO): YES